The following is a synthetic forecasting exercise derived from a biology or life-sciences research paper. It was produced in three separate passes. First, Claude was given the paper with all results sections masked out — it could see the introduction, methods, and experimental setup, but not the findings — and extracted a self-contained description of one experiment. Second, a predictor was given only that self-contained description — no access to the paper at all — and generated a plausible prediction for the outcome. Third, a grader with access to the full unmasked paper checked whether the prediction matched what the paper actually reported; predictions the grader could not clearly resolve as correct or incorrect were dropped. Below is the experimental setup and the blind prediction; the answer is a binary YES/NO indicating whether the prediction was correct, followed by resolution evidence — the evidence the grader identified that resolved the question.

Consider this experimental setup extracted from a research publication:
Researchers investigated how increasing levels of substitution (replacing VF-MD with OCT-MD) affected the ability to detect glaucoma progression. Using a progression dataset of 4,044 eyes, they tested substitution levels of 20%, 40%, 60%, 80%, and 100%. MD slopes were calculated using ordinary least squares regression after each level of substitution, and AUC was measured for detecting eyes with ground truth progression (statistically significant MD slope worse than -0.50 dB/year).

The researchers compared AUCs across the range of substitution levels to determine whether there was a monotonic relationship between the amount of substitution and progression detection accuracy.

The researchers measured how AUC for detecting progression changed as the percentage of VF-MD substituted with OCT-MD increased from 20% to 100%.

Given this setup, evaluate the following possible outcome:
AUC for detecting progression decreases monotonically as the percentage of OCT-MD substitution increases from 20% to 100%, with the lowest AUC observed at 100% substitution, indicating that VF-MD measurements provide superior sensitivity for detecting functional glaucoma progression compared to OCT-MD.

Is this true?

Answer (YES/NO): YES